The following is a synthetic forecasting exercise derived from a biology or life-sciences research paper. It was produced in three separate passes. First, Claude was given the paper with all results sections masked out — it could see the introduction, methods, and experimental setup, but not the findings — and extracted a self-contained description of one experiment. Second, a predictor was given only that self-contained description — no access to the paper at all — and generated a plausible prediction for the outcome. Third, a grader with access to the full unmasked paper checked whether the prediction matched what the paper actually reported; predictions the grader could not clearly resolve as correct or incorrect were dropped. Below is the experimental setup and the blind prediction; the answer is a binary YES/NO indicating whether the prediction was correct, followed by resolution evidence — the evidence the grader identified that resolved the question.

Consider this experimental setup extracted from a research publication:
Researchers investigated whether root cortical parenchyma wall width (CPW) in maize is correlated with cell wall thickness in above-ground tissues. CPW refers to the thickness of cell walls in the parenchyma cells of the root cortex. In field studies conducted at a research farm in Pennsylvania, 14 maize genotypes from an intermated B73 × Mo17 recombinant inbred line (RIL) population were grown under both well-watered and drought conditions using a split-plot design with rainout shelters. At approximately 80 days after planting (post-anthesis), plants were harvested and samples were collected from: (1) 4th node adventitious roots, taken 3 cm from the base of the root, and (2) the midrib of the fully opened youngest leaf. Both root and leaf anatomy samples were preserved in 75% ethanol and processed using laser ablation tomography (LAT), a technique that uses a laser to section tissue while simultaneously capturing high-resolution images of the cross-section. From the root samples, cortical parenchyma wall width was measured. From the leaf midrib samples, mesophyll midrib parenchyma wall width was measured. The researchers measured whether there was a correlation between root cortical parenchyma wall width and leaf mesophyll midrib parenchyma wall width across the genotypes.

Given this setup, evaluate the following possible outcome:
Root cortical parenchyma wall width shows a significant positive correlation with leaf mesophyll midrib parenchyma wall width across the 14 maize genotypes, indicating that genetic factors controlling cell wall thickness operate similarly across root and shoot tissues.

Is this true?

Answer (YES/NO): YES